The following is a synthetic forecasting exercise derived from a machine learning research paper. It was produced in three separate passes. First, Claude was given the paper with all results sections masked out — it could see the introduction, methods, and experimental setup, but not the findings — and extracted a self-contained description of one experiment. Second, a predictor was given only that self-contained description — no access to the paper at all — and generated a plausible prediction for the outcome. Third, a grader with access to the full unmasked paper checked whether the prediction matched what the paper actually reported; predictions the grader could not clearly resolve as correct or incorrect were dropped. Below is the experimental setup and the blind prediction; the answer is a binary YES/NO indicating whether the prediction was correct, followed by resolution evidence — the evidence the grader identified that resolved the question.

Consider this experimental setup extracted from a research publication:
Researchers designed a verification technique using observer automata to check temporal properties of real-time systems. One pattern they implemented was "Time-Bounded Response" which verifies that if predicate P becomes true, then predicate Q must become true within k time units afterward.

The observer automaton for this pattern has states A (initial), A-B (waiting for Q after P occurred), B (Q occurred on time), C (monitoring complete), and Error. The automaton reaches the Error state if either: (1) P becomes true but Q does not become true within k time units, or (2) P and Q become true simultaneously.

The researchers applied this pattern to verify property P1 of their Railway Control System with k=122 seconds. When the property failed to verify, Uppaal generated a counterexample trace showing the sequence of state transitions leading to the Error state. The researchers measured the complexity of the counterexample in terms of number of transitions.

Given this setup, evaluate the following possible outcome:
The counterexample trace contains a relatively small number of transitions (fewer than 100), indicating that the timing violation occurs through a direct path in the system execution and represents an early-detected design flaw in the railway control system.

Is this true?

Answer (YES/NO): YES